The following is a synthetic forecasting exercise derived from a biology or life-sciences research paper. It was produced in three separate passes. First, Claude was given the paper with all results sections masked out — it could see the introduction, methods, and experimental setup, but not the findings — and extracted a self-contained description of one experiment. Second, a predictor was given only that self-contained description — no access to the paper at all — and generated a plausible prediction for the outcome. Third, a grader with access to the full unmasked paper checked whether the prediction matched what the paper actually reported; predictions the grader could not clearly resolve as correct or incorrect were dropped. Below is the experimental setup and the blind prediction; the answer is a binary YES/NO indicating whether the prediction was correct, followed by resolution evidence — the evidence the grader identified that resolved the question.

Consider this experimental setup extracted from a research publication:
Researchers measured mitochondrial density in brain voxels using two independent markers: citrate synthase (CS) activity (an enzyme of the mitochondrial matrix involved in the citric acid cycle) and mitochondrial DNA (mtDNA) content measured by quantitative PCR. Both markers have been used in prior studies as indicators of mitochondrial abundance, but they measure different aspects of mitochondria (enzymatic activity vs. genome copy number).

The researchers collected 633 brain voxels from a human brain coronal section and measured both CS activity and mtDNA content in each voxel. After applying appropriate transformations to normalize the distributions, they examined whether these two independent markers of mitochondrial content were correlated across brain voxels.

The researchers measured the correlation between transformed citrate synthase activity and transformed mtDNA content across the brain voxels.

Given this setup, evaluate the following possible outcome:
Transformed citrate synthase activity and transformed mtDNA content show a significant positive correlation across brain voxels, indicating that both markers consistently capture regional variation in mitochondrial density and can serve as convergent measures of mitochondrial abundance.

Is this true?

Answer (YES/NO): YES